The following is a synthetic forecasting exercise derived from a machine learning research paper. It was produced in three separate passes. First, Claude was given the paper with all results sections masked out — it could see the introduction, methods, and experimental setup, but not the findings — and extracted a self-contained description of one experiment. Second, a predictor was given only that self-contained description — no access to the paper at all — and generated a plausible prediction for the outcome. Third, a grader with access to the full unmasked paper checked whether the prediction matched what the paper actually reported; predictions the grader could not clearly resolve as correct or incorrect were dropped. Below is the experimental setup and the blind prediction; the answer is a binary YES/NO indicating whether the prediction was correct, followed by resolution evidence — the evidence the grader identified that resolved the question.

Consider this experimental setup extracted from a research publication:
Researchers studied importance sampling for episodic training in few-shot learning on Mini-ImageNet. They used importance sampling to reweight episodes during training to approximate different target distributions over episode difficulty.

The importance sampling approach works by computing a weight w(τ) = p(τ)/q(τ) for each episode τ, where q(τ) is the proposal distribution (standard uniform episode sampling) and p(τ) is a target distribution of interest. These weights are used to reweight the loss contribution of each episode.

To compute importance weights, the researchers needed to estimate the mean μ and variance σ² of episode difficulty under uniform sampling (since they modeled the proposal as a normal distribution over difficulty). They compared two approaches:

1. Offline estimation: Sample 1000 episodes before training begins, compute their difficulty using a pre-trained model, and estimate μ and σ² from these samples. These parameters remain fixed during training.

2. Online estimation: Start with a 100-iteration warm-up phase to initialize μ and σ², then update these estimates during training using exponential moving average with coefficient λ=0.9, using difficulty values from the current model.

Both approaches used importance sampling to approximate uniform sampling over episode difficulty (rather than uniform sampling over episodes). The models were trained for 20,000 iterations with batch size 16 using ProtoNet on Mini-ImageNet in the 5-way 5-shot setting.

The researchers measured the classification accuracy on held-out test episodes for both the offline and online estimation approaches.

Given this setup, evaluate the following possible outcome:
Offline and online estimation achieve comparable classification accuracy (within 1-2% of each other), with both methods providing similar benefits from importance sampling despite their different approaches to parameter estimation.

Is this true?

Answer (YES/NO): YES